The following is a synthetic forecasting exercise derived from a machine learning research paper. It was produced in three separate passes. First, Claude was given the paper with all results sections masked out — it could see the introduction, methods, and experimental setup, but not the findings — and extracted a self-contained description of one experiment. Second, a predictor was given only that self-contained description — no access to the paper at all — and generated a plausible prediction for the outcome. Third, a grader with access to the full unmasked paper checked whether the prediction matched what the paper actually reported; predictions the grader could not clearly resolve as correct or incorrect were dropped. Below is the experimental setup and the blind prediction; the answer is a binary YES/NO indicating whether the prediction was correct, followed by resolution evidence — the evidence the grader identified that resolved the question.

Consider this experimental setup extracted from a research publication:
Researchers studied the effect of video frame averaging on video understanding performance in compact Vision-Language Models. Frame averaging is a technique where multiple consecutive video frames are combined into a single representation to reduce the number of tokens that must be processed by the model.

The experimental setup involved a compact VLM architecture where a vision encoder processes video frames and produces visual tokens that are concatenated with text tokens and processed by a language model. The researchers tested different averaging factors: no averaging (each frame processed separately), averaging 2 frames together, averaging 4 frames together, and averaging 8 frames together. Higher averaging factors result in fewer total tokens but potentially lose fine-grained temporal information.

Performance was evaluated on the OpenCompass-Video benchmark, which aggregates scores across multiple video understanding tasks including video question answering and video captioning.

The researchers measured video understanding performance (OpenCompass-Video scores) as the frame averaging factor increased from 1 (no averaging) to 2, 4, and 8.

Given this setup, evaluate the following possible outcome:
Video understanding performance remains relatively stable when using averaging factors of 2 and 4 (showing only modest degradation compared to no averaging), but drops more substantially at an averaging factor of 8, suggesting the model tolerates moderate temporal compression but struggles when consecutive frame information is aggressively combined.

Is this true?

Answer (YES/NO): NO